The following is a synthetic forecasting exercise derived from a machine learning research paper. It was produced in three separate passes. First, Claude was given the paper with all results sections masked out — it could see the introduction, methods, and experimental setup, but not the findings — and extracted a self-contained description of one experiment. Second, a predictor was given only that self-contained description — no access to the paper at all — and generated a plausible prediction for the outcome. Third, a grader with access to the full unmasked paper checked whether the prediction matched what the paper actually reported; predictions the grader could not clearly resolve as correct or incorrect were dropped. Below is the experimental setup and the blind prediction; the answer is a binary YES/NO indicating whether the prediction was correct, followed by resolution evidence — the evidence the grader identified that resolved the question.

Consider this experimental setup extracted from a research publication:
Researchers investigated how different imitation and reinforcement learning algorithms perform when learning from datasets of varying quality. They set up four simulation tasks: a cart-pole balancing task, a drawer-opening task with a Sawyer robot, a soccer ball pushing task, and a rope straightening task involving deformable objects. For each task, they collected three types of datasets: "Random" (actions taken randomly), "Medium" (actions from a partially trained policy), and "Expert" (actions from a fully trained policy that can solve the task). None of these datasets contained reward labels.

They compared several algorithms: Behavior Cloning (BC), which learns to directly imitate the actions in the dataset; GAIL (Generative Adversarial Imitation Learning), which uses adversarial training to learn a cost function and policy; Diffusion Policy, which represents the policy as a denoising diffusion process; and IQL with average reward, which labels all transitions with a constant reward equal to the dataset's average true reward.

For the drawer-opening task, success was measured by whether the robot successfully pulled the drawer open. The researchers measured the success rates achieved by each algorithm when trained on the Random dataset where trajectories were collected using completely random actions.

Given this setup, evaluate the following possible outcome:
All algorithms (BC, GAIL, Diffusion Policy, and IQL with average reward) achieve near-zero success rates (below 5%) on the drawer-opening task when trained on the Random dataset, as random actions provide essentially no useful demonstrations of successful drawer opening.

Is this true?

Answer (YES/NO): NO